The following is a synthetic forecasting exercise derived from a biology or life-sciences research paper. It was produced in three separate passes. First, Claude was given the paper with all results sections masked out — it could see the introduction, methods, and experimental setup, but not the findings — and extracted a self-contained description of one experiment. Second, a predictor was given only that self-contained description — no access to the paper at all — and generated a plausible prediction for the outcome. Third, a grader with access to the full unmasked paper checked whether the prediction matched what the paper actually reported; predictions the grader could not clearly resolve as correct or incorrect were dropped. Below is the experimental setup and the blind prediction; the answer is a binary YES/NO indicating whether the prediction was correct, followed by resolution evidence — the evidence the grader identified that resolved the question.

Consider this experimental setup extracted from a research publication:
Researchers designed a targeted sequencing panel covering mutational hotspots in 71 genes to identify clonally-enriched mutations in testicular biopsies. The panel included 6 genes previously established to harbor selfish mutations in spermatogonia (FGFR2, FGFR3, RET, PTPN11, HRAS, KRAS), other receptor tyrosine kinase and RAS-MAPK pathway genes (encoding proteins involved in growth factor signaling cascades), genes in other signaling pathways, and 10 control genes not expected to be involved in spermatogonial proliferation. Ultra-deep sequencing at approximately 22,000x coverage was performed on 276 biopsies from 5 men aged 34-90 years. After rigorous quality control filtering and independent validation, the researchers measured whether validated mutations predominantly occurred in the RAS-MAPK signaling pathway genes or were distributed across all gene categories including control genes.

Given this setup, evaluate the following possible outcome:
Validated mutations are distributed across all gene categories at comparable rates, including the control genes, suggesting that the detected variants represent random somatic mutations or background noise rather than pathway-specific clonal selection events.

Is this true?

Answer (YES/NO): NO